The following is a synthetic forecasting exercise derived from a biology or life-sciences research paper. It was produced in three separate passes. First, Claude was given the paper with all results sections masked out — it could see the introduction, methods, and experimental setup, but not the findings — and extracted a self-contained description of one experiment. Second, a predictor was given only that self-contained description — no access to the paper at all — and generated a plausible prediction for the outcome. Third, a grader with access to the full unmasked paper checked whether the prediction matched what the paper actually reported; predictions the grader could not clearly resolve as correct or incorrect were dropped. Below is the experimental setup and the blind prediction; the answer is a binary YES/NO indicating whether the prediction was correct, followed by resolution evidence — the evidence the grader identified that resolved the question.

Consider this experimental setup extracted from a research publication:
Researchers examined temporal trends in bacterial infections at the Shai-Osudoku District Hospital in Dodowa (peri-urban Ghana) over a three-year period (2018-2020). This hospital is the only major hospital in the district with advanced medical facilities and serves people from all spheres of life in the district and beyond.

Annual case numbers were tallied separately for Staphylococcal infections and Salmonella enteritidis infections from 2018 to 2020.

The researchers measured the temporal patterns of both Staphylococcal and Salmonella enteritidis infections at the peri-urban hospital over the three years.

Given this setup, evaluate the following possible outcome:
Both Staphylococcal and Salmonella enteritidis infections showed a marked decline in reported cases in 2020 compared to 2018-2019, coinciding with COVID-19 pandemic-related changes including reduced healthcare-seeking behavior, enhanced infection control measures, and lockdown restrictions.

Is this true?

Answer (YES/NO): NO